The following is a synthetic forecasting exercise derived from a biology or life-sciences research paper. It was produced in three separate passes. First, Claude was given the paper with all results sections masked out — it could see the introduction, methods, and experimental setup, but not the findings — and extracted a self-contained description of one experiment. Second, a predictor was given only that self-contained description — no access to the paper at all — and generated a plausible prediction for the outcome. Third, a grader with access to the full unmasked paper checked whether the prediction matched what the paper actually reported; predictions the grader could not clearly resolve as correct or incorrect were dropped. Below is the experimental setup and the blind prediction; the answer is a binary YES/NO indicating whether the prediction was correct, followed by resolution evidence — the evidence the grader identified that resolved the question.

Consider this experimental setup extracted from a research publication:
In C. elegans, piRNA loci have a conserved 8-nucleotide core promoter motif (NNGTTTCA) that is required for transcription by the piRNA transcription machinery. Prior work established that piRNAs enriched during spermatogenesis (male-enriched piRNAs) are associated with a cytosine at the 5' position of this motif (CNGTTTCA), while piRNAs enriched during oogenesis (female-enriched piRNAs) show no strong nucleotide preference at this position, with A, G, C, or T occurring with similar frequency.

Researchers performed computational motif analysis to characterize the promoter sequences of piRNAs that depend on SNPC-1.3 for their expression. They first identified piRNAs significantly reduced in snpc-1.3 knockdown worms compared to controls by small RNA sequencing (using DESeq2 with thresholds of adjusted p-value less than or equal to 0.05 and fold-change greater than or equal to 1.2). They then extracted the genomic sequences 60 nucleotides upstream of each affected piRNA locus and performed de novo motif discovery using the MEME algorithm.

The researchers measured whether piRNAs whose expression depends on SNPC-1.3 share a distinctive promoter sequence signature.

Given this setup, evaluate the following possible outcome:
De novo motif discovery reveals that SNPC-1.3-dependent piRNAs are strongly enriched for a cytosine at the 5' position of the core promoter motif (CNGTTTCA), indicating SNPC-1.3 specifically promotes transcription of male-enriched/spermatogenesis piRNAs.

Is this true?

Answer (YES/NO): YES